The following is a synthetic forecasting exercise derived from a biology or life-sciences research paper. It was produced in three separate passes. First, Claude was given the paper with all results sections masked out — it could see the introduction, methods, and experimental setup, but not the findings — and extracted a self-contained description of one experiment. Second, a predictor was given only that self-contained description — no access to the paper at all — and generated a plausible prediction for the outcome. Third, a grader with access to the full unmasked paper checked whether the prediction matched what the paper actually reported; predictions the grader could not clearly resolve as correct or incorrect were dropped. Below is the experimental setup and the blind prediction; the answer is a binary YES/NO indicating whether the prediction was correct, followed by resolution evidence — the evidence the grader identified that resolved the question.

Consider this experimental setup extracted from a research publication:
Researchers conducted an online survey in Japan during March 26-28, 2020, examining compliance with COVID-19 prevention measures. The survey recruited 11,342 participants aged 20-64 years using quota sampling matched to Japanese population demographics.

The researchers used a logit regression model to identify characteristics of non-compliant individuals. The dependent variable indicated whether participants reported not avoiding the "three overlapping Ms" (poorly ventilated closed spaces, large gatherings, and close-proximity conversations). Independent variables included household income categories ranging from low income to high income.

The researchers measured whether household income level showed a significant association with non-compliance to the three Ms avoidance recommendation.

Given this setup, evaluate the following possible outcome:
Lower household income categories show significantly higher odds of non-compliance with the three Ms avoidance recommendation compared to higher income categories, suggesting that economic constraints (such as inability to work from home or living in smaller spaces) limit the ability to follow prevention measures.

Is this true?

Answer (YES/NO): YES